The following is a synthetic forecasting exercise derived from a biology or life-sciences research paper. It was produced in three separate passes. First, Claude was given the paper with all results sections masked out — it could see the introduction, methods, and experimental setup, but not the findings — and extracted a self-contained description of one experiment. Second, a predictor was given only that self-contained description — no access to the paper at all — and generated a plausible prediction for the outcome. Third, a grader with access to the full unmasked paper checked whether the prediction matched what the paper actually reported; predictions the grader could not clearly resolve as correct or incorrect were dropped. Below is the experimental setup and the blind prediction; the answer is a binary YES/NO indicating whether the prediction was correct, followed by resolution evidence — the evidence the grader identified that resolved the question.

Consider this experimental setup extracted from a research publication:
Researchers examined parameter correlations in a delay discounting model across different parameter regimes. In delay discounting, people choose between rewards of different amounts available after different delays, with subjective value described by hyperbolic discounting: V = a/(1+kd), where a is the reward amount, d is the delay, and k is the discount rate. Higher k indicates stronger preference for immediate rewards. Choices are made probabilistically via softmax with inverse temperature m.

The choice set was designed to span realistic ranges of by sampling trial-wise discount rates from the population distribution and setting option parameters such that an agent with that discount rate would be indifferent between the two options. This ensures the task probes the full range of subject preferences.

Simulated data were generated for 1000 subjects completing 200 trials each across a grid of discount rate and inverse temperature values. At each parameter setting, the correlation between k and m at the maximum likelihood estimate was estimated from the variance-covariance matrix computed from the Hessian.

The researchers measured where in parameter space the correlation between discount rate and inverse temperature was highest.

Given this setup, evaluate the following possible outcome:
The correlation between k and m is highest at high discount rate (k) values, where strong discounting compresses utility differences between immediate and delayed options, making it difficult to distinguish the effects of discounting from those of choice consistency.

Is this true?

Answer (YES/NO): NO